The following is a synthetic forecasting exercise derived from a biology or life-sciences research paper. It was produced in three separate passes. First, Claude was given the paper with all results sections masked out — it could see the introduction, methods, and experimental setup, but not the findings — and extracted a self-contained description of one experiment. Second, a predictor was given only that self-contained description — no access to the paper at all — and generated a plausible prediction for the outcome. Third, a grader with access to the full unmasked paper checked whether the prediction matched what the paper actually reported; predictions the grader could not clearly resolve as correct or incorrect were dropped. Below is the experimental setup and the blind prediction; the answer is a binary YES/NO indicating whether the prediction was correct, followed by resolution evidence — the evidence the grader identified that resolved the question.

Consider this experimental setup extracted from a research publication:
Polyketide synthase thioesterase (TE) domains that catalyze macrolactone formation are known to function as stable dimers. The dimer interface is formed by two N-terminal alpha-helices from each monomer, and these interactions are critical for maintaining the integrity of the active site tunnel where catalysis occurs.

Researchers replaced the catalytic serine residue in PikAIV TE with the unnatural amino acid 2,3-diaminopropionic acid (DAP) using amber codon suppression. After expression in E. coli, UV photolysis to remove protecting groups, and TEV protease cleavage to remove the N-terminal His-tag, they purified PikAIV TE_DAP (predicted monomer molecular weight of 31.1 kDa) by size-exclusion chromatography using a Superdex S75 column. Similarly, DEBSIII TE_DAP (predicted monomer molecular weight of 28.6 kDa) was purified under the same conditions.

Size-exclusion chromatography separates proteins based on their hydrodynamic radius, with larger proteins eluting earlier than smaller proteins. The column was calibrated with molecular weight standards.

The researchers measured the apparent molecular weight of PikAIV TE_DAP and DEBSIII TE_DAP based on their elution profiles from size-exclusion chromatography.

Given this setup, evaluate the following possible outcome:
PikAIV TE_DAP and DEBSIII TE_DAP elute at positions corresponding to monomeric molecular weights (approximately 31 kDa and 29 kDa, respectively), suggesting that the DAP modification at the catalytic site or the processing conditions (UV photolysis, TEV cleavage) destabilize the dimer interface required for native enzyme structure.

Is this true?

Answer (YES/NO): NO